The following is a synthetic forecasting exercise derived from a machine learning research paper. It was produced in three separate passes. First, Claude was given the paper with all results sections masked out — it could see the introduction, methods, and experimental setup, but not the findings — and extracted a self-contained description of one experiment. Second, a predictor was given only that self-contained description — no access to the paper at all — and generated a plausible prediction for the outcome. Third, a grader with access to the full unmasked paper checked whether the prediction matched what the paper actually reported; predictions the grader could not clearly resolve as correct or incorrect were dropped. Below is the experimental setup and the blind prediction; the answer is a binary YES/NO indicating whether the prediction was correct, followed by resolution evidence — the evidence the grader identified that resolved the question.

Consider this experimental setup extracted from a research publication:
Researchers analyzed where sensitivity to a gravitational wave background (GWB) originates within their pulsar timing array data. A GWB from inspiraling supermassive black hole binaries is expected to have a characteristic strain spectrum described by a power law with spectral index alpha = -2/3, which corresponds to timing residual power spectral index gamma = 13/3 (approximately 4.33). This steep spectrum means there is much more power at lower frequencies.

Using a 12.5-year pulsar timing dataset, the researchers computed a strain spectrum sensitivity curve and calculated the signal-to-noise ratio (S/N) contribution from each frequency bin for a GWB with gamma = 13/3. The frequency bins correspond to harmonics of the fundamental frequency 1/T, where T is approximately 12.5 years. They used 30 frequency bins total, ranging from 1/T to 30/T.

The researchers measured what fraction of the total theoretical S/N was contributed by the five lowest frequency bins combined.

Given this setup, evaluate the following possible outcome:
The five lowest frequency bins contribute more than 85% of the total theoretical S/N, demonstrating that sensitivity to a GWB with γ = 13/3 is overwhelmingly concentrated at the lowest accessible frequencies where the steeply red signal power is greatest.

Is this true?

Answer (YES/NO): YES